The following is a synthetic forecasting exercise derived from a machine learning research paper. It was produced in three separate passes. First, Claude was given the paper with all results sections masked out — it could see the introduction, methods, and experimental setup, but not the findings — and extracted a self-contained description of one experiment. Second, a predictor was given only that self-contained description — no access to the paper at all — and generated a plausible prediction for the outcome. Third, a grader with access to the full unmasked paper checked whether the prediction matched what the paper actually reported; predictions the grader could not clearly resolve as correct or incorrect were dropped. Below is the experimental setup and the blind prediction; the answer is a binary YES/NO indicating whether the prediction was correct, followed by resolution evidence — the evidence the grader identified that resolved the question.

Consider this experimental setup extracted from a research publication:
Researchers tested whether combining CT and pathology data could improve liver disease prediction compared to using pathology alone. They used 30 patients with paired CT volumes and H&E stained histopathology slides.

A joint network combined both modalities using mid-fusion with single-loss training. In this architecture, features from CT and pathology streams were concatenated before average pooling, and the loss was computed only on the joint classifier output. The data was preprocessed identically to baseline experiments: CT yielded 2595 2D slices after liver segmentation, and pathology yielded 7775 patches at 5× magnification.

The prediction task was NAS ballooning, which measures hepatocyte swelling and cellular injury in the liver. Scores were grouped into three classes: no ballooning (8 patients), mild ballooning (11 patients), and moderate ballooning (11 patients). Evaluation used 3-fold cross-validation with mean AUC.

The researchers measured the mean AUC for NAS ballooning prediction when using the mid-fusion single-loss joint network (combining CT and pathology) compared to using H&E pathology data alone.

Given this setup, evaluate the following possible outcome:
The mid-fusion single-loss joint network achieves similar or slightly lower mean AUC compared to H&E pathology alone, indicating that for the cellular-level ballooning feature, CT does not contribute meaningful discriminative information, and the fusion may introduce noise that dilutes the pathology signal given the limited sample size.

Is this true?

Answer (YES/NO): NO